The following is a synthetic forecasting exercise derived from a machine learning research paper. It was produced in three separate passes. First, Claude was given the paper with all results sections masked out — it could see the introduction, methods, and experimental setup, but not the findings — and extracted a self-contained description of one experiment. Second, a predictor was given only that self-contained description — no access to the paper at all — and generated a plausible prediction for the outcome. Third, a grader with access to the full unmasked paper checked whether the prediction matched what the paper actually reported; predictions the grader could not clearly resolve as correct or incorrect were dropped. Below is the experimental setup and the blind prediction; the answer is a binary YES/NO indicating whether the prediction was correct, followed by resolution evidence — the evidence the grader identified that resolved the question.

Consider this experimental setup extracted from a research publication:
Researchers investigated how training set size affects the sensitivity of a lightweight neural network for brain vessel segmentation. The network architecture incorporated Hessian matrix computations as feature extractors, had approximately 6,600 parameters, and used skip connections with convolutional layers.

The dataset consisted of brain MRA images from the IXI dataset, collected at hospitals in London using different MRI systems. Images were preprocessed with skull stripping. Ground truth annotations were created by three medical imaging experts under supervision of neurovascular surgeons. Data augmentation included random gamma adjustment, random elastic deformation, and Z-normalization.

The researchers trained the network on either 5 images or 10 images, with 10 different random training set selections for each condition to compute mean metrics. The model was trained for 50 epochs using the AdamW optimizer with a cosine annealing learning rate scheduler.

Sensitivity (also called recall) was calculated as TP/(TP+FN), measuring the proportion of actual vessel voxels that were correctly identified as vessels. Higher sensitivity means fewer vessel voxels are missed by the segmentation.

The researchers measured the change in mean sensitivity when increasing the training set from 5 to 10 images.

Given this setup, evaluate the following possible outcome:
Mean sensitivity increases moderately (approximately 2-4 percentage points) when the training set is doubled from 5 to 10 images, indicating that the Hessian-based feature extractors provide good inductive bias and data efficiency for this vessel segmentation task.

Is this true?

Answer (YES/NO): NO